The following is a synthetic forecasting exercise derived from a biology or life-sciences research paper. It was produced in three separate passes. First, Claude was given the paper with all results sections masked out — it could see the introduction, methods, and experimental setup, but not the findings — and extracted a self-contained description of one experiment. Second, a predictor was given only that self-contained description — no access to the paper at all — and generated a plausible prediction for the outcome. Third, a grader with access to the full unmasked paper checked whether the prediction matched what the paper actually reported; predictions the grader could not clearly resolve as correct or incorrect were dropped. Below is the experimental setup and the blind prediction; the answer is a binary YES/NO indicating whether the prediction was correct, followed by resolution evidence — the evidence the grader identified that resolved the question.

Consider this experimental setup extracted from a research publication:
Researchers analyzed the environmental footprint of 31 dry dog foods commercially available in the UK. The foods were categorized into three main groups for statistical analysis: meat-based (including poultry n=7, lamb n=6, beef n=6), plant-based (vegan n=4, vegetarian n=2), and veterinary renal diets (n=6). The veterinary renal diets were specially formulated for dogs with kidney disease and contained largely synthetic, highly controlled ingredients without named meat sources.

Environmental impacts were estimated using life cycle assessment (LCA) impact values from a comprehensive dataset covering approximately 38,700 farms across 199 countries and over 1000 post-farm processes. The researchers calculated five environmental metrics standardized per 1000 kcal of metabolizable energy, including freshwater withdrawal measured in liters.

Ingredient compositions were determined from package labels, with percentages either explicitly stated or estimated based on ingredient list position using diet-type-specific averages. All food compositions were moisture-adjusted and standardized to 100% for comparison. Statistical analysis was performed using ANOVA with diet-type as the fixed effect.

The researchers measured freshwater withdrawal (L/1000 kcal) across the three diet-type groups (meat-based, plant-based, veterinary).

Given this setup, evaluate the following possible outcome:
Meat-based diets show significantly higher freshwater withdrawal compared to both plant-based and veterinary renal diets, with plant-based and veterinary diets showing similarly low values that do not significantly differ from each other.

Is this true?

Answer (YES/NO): NO